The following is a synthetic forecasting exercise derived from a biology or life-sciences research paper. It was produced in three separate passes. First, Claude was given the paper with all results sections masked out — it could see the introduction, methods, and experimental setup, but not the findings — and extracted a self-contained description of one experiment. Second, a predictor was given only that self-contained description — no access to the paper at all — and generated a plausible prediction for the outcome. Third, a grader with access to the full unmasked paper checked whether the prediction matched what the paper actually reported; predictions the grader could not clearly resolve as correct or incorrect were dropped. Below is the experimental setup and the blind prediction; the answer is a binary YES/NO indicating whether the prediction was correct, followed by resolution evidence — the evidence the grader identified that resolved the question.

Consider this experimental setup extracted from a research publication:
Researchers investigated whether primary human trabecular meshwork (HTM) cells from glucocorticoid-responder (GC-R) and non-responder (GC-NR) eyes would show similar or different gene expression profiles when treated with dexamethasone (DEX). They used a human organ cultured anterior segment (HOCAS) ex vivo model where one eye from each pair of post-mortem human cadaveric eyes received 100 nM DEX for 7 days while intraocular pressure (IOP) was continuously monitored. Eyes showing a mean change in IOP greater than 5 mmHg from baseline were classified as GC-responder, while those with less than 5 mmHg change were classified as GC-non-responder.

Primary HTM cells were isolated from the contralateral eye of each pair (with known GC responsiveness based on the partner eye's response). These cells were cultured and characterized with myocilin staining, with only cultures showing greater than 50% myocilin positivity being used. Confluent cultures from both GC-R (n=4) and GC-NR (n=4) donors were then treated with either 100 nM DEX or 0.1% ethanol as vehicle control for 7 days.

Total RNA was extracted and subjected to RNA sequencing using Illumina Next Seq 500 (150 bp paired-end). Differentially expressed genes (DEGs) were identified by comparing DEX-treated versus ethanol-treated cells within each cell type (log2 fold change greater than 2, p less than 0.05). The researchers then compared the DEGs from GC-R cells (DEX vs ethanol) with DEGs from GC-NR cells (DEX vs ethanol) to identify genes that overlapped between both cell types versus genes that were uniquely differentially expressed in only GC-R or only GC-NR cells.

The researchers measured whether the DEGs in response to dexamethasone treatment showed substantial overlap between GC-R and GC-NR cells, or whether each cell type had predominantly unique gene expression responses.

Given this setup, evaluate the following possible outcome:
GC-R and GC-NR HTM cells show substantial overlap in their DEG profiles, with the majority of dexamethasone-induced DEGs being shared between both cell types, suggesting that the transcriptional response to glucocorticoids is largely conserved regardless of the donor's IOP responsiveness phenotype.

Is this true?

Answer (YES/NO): NO